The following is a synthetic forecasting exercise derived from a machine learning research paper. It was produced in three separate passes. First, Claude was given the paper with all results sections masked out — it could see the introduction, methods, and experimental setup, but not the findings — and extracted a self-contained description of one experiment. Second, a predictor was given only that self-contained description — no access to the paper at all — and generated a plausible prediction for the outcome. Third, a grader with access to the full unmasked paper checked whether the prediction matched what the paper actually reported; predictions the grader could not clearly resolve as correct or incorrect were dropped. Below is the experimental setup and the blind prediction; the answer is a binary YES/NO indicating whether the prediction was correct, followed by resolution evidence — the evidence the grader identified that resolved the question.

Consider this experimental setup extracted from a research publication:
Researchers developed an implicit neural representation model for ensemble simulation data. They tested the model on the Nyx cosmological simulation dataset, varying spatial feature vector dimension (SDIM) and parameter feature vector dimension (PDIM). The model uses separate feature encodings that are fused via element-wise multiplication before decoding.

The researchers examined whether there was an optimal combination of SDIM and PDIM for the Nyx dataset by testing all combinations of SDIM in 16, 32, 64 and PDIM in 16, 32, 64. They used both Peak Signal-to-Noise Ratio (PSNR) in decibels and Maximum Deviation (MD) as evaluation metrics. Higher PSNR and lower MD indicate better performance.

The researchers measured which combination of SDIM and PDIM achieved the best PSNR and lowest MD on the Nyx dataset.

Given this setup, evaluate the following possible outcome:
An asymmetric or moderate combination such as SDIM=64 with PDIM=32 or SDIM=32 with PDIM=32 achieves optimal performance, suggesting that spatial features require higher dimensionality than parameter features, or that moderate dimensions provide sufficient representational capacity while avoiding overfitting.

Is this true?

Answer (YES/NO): NO